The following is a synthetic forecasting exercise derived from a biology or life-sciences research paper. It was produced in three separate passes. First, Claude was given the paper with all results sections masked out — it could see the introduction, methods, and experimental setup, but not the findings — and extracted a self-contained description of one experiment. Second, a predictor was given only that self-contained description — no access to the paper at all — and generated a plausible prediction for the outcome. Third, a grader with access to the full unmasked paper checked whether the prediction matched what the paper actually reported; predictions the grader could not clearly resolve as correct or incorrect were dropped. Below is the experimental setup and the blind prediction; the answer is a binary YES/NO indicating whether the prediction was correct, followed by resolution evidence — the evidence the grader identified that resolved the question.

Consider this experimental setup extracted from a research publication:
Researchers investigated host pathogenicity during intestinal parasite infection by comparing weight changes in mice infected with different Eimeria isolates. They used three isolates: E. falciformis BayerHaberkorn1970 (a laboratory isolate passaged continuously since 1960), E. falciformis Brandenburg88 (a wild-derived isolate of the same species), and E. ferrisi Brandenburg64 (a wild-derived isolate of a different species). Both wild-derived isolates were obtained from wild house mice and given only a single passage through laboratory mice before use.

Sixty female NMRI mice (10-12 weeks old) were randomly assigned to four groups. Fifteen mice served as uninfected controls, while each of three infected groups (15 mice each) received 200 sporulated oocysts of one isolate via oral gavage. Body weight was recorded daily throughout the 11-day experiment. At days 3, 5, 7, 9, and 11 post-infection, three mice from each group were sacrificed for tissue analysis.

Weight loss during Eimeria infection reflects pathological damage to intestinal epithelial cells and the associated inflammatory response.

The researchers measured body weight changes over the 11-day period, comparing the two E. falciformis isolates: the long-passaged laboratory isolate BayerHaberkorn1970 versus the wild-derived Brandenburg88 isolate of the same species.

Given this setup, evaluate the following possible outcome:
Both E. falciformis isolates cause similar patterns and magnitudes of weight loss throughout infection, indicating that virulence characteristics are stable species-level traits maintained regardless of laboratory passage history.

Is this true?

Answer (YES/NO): NO